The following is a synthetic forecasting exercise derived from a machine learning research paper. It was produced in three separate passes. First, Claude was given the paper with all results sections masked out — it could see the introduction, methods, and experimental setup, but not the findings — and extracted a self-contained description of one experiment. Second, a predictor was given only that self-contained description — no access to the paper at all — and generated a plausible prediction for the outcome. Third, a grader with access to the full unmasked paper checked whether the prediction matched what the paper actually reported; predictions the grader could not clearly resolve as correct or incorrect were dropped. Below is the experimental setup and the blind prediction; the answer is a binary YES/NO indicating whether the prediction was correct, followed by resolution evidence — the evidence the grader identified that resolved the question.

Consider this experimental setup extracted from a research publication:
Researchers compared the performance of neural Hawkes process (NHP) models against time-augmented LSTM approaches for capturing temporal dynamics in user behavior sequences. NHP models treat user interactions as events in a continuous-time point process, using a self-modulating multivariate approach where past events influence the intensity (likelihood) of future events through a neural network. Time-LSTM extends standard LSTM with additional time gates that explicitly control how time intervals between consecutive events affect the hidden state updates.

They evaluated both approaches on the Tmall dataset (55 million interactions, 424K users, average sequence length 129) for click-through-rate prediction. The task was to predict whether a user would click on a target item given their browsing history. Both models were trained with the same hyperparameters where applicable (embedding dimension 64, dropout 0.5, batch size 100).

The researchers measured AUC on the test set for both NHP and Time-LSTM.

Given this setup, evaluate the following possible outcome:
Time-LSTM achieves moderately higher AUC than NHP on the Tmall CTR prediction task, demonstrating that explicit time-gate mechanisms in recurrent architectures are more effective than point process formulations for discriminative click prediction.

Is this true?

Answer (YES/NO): NO